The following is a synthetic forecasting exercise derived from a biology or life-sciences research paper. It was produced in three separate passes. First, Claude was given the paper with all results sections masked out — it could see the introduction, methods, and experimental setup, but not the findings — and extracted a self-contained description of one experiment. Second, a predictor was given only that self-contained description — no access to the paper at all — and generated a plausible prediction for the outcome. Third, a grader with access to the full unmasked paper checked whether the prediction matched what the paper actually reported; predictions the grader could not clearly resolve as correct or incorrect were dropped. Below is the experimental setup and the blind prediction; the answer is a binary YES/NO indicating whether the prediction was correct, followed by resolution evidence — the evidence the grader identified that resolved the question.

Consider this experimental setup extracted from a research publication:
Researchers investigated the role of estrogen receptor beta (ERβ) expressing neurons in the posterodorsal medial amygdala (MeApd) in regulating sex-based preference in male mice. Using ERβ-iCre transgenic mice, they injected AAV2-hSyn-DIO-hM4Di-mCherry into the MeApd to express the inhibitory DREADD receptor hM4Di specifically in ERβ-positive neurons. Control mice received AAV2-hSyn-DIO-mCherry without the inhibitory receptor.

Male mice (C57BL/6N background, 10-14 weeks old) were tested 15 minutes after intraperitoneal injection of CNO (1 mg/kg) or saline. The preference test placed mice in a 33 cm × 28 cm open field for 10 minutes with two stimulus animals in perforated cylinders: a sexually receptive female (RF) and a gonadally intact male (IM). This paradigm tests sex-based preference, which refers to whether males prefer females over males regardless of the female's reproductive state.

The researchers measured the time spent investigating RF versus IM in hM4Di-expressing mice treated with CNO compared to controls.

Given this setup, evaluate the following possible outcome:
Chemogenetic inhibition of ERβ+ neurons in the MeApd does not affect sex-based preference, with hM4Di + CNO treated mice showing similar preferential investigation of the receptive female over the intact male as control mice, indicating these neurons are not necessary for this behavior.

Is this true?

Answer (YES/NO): YES